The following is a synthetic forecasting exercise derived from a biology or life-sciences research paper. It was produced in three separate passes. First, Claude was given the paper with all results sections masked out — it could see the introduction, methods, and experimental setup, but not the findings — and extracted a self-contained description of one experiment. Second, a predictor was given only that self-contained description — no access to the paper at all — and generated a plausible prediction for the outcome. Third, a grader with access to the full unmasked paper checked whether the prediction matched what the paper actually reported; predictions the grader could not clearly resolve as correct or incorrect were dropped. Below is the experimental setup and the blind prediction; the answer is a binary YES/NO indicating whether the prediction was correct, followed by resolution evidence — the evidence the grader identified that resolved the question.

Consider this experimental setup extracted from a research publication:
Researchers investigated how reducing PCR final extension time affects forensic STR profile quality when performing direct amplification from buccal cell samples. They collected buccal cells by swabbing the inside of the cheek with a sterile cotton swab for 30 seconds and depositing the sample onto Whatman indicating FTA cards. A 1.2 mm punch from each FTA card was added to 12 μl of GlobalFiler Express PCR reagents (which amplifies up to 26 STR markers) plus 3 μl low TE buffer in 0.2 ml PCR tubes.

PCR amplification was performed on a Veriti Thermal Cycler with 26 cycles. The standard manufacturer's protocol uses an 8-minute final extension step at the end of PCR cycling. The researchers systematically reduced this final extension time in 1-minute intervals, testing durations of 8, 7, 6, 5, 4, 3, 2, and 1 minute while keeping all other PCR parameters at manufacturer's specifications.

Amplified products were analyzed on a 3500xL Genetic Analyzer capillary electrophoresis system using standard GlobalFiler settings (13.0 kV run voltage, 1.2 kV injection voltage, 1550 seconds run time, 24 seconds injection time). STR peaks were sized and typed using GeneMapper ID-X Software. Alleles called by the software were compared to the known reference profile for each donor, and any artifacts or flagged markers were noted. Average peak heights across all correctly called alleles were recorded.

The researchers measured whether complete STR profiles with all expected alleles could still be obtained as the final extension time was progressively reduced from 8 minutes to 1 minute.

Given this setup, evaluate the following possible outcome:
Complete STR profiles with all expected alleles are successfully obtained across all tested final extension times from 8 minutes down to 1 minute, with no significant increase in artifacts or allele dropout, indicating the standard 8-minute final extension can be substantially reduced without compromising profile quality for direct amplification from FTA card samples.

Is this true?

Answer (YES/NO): NO